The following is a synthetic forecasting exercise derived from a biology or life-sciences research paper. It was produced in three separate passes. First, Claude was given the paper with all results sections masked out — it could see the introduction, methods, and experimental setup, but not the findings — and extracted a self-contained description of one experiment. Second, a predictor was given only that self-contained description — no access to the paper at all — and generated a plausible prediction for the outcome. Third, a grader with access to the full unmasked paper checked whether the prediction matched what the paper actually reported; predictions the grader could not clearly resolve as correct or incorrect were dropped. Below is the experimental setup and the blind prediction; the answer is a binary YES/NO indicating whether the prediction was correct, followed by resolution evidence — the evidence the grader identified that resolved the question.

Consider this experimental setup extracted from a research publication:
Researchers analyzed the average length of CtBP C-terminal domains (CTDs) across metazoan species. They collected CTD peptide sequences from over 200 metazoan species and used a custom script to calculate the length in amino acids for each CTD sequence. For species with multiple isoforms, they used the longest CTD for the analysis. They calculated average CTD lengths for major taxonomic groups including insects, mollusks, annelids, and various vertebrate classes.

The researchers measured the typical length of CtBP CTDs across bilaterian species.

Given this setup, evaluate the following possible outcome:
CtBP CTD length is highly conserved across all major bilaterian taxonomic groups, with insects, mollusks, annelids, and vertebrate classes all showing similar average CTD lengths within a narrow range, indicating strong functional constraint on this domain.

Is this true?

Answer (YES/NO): NO